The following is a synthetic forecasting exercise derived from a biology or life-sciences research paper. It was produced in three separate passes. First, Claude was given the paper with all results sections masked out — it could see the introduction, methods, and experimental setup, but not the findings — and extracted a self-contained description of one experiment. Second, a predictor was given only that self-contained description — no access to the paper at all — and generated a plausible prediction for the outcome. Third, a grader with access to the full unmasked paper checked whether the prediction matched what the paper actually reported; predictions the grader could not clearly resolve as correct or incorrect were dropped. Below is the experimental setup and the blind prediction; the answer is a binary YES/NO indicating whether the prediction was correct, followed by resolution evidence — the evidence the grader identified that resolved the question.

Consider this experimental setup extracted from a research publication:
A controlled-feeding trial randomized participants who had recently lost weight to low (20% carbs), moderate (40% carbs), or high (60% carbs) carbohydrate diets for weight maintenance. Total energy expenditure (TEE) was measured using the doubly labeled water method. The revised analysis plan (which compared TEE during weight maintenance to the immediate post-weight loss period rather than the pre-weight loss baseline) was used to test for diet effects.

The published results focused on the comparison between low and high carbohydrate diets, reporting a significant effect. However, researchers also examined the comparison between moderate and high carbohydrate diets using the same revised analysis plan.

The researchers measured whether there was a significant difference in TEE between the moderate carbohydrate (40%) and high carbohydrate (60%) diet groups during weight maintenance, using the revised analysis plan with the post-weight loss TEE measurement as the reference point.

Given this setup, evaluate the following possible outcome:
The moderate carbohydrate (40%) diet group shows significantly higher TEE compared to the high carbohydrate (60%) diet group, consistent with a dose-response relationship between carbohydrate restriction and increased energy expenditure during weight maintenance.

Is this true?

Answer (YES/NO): NO